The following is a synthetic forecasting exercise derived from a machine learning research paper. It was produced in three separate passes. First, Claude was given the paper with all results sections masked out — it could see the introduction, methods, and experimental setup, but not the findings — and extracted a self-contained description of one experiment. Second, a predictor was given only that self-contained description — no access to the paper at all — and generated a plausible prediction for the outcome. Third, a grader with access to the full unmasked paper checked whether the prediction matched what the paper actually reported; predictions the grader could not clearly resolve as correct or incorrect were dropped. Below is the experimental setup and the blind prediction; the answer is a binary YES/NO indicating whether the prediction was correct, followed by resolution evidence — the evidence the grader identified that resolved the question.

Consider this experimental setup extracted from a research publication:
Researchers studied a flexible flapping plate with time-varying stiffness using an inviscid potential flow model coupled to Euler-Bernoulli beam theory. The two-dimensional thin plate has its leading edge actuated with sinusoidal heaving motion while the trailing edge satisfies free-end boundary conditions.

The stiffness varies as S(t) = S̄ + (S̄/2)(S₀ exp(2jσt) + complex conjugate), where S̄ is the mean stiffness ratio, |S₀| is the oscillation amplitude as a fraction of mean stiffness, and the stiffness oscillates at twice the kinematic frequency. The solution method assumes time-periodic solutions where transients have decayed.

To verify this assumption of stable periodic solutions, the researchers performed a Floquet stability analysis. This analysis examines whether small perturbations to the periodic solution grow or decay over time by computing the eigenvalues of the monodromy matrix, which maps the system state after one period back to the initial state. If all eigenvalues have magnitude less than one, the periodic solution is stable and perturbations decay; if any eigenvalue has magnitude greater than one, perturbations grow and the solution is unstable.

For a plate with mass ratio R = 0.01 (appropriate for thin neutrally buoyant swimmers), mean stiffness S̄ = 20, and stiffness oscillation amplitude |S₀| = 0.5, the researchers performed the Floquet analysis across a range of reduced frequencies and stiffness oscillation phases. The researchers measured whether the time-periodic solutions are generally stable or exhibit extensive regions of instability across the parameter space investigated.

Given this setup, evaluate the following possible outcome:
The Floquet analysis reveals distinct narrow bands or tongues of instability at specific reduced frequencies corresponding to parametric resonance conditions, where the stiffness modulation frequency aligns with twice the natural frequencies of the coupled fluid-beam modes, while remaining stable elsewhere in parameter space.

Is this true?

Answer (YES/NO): YES